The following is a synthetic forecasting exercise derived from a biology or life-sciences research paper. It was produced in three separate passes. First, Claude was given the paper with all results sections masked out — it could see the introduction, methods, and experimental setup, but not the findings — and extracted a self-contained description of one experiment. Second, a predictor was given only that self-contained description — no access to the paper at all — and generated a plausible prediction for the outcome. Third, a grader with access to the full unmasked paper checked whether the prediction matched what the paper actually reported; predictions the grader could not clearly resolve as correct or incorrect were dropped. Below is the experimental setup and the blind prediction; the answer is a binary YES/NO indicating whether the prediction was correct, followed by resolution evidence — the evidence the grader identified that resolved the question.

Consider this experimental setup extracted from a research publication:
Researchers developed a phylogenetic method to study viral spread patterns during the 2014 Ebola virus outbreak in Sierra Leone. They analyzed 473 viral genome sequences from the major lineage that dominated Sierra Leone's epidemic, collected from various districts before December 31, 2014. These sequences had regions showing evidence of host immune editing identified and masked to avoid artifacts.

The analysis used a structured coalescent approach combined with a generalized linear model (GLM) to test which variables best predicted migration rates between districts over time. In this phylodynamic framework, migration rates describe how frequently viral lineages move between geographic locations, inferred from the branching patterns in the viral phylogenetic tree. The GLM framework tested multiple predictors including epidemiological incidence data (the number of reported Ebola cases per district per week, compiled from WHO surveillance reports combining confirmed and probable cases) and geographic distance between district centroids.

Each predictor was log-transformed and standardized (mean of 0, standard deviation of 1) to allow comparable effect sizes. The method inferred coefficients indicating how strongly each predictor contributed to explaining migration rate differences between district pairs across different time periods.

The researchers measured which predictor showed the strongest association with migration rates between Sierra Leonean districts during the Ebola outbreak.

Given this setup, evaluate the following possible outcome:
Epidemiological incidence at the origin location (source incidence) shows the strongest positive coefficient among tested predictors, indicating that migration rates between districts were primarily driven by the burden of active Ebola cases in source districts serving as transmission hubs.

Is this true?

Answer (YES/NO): NO